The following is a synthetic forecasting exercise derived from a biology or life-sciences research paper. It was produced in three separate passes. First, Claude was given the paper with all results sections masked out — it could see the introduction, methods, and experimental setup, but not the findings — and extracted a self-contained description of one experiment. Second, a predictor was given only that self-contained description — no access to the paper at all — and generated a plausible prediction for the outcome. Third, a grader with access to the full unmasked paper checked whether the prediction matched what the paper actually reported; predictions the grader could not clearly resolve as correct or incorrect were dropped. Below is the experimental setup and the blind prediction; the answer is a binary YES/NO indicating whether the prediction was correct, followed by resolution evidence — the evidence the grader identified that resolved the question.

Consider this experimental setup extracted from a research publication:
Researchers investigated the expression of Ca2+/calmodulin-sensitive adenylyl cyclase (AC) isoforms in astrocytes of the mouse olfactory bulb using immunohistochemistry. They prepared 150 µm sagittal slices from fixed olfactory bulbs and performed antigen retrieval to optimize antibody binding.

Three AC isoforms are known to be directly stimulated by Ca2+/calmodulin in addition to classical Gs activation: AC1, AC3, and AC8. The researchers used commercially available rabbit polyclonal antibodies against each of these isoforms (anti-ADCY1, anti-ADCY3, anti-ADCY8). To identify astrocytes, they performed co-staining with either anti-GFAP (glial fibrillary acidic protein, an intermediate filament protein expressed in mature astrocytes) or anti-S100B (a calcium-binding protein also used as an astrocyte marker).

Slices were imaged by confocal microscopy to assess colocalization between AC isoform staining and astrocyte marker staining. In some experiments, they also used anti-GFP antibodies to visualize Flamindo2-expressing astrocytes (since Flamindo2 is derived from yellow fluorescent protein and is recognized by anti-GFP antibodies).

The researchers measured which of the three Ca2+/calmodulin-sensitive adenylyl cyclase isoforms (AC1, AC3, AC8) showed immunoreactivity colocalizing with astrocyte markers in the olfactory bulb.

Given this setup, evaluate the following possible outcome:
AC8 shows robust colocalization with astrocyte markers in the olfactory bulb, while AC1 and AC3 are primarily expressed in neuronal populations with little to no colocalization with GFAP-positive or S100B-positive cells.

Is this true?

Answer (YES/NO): NO